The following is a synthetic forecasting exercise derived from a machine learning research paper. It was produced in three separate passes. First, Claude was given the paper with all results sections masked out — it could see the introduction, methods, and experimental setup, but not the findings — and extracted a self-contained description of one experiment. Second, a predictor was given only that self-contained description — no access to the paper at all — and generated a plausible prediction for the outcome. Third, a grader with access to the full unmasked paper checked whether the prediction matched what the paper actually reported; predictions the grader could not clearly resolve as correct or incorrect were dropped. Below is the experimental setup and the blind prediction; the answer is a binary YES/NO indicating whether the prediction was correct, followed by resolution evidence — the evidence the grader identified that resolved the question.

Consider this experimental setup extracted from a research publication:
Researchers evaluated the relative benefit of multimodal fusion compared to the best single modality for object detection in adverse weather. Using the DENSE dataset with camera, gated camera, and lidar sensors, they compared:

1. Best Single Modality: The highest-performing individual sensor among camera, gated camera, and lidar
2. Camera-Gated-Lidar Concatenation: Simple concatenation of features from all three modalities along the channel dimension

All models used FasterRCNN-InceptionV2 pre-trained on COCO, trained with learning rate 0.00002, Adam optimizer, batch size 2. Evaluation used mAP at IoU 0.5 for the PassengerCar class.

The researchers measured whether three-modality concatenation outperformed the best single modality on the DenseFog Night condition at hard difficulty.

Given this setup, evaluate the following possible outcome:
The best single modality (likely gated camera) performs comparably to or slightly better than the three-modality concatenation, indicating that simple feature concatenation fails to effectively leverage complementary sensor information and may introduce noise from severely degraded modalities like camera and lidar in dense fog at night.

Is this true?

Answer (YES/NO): NO